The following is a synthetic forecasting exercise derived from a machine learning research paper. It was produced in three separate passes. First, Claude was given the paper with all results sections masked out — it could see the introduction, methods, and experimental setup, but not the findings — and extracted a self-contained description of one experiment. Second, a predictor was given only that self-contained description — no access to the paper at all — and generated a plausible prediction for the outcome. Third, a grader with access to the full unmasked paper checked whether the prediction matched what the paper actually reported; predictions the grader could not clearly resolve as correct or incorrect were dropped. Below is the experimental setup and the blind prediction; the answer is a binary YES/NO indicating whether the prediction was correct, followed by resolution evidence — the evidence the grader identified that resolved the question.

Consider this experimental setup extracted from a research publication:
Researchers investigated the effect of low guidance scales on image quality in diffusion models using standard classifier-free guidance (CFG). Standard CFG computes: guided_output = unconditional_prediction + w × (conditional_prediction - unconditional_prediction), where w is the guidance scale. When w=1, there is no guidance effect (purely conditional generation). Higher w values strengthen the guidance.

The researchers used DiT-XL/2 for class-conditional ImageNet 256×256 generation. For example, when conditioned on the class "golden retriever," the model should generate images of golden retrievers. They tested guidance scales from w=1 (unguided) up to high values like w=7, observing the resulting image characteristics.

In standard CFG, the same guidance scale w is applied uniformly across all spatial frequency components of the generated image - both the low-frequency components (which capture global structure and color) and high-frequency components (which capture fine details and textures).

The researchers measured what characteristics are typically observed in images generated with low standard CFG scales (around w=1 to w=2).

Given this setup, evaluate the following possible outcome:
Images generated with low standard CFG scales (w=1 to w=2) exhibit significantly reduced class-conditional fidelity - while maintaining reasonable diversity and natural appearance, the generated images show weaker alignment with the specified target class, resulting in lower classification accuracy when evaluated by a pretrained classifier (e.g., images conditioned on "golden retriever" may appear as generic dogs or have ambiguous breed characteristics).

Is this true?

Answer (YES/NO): NO